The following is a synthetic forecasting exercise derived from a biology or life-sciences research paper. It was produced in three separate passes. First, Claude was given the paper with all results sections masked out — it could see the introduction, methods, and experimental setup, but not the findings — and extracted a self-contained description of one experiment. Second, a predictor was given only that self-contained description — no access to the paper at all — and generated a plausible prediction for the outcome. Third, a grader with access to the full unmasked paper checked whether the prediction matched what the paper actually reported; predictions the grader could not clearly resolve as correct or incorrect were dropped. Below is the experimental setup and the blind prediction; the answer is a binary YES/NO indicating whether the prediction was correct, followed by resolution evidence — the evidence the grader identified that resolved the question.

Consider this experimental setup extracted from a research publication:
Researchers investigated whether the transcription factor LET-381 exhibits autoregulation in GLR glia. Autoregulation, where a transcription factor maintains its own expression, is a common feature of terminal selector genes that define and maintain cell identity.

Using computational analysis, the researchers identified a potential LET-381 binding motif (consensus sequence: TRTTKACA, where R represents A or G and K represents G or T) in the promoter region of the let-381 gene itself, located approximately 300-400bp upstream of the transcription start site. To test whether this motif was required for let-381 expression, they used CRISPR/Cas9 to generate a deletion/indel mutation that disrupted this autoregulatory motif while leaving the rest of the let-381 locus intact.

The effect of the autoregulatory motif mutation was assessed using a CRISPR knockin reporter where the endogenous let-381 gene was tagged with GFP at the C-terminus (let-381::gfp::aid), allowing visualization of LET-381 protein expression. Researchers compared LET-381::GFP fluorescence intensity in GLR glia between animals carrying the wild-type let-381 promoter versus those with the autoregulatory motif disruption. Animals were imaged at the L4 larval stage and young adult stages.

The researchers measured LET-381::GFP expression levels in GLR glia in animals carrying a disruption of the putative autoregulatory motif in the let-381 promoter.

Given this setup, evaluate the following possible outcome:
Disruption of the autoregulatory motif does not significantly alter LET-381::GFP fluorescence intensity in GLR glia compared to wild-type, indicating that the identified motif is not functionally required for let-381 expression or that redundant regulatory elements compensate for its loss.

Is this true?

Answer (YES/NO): NO